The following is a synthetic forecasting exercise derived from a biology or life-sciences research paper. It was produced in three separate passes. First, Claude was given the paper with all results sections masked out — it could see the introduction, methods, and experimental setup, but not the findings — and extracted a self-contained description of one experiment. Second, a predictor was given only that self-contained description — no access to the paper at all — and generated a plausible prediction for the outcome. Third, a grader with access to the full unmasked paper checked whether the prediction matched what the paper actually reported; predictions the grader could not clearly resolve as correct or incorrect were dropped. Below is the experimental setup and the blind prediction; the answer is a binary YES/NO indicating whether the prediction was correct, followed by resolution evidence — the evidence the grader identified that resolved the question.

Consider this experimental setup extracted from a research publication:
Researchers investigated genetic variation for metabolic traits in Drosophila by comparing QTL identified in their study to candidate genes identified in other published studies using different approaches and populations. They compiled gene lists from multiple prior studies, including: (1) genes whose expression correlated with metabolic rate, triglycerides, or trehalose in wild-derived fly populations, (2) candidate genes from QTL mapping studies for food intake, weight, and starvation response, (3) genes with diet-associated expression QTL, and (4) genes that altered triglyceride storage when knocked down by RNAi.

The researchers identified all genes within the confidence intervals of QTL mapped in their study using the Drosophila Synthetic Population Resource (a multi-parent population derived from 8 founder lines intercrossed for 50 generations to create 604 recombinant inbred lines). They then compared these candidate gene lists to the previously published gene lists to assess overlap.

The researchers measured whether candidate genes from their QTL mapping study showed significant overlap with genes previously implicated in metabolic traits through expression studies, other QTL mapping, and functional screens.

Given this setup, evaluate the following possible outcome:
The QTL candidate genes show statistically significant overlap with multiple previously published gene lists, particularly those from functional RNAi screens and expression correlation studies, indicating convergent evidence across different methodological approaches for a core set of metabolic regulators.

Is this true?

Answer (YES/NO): NO